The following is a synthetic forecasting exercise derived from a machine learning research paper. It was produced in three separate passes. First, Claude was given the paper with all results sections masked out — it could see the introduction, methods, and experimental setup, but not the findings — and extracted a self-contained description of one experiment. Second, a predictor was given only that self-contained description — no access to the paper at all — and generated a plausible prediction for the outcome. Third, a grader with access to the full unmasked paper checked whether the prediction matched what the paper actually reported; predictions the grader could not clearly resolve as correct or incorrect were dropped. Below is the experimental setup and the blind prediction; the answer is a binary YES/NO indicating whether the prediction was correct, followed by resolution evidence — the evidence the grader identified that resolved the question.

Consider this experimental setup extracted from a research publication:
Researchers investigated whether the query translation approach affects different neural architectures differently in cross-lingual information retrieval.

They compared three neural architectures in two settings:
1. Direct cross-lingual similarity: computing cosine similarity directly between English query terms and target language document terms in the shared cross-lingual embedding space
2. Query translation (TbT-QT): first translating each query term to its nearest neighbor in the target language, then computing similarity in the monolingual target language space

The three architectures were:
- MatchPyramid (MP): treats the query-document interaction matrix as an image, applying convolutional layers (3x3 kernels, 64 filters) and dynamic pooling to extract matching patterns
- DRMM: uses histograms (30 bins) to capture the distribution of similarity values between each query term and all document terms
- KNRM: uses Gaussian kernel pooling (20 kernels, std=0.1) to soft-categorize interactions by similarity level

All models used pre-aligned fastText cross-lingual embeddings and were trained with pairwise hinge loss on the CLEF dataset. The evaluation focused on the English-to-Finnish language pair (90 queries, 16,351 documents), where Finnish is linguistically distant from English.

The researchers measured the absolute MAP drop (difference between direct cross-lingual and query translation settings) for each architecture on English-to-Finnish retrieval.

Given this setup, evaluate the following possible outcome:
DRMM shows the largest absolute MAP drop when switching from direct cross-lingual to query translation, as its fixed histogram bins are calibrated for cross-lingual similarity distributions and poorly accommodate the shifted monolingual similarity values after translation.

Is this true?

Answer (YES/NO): YES